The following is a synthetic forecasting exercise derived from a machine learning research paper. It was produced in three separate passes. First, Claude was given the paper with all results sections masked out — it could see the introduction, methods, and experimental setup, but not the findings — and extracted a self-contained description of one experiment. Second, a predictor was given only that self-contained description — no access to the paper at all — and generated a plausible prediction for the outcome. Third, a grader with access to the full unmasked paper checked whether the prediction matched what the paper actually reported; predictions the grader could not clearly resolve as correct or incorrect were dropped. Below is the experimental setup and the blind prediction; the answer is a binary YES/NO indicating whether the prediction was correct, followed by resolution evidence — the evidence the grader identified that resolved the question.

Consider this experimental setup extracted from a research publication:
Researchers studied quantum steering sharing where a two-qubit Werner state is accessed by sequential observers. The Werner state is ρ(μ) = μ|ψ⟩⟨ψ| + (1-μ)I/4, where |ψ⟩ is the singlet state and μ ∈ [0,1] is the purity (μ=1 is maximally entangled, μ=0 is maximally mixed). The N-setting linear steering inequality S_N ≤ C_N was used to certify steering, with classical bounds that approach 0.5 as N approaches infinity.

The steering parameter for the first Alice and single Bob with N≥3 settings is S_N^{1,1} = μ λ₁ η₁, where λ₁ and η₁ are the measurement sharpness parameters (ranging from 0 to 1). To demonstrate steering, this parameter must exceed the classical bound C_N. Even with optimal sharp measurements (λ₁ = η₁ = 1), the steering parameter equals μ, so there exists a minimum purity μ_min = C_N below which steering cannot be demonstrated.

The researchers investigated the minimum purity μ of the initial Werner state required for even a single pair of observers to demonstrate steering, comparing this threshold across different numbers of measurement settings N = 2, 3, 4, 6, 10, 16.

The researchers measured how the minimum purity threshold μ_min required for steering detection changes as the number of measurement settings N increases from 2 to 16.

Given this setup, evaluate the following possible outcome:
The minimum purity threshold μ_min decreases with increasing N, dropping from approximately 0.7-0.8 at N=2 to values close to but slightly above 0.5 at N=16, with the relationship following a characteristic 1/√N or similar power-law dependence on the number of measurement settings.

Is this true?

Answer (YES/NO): NO